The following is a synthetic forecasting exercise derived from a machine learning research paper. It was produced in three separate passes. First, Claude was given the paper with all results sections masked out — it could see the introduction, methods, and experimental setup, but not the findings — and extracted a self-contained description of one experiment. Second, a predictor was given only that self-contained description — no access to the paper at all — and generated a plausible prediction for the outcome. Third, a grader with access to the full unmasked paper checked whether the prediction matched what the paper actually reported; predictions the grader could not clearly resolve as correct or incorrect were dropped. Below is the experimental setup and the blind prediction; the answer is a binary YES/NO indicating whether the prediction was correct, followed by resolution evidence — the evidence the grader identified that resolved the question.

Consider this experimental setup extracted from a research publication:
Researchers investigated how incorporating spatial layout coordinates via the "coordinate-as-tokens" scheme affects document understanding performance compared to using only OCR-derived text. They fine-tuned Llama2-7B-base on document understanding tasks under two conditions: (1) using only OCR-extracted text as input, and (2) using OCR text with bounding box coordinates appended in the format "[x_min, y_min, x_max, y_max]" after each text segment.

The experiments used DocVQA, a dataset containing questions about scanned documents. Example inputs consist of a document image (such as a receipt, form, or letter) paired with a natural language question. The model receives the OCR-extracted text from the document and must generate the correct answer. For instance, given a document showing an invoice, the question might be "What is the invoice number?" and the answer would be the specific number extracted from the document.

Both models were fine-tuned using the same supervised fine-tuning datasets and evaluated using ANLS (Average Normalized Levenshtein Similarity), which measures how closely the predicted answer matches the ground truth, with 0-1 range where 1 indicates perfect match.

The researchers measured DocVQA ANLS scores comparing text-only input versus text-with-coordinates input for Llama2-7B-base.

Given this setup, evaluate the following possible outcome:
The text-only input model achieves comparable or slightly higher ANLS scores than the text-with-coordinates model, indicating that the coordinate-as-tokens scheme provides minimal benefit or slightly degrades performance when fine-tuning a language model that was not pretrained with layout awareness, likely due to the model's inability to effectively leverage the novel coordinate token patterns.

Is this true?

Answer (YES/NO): NO